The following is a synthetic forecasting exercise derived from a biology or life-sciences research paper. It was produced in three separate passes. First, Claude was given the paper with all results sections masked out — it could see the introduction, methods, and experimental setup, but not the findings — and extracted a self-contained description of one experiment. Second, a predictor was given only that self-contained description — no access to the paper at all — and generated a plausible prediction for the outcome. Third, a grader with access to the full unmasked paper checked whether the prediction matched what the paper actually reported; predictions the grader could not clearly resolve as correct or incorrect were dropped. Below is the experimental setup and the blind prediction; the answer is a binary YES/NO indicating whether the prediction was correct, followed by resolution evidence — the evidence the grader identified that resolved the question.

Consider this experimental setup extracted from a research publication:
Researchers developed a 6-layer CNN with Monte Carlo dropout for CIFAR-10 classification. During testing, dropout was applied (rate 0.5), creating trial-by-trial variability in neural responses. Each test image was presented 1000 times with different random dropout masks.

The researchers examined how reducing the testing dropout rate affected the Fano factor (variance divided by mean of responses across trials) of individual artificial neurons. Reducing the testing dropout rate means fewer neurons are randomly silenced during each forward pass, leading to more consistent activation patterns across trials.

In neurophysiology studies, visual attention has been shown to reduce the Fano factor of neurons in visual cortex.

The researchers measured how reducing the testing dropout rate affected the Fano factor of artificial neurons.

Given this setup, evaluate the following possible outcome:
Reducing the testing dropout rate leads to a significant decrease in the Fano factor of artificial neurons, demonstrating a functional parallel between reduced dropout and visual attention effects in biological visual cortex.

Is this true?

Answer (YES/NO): YES